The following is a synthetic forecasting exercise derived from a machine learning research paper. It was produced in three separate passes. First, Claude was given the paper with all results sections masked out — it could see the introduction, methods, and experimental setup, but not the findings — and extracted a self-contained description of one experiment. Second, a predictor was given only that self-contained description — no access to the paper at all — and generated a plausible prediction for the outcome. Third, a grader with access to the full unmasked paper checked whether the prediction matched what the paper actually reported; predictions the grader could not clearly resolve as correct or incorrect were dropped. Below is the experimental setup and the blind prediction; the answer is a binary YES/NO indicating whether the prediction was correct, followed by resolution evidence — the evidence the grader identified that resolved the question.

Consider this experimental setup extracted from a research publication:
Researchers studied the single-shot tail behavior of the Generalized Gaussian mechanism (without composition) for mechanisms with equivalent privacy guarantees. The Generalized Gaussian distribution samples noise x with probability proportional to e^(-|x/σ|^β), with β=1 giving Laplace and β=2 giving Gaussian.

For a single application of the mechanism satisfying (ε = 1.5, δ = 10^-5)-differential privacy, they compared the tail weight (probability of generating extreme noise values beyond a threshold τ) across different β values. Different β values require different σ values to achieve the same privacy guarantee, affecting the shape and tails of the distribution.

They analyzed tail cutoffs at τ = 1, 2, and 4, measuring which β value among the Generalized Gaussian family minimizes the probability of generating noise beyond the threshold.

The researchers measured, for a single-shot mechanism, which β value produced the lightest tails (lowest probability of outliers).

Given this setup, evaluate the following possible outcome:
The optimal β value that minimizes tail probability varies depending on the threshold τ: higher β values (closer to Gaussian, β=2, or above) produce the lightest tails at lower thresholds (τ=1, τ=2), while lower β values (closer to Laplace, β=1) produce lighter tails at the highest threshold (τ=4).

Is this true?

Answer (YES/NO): NO